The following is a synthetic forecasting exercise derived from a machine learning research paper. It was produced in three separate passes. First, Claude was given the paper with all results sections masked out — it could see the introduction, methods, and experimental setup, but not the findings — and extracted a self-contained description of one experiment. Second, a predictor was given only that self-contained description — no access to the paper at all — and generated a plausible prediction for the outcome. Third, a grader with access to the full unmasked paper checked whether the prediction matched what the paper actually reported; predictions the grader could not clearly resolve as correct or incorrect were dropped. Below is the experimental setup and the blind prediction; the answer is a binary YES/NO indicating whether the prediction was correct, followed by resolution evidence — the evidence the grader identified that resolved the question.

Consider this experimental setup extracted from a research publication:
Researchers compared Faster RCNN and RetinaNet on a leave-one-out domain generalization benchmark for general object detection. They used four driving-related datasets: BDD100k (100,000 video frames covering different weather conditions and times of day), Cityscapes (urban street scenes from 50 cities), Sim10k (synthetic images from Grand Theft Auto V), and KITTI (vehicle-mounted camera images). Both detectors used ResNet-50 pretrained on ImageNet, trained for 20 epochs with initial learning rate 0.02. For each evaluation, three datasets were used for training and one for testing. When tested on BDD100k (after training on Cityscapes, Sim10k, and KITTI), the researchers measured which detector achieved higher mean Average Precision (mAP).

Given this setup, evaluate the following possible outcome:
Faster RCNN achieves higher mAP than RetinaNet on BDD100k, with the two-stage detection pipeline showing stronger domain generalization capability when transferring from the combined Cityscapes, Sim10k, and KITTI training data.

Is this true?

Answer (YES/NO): NO